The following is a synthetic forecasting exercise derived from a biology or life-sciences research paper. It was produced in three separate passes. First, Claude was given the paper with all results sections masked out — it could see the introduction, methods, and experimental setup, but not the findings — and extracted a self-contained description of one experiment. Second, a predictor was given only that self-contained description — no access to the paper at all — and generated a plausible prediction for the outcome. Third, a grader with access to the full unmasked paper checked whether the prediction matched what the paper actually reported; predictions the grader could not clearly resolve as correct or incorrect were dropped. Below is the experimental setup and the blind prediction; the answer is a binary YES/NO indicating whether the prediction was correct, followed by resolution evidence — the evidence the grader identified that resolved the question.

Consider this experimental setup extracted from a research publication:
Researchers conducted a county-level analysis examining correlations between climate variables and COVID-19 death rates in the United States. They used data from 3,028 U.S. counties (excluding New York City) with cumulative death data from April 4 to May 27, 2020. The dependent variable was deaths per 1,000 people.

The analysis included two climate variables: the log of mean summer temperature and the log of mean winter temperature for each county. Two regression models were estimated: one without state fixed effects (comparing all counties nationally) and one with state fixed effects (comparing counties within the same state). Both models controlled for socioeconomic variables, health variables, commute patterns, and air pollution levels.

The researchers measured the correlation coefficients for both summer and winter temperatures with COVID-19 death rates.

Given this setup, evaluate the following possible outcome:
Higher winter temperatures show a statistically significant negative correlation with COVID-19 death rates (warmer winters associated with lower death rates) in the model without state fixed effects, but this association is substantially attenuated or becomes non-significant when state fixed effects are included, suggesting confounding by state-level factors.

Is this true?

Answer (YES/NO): NO